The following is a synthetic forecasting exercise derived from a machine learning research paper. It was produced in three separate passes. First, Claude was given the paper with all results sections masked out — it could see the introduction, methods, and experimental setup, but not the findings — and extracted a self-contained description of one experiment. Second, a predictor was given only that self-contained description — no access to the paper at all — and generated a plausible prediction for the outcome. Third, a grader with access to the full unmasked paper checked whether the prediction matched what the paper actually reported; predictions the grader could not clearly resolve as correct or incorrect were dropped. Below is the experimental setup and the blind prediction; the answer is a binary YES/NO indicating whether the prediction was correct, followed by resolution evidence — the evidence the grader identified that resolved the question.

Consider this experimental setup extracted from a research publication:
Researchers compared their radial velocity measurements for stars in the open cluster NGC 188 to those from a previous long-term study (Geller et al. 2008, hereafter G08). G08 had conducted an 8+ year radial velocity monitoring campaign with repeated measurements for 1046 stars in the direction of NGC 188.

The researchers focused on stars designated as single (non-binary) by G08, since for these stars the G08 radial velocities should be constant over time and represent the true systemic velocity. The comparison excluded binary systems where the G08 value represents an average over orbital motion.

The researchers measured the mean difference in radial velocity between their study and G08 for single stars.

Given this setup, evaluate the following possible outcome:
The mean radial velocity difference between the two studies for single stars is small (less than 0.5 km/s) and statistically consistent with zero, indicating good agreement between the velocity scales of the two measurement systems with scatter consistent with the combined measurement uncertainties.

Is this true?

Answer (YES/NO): NO